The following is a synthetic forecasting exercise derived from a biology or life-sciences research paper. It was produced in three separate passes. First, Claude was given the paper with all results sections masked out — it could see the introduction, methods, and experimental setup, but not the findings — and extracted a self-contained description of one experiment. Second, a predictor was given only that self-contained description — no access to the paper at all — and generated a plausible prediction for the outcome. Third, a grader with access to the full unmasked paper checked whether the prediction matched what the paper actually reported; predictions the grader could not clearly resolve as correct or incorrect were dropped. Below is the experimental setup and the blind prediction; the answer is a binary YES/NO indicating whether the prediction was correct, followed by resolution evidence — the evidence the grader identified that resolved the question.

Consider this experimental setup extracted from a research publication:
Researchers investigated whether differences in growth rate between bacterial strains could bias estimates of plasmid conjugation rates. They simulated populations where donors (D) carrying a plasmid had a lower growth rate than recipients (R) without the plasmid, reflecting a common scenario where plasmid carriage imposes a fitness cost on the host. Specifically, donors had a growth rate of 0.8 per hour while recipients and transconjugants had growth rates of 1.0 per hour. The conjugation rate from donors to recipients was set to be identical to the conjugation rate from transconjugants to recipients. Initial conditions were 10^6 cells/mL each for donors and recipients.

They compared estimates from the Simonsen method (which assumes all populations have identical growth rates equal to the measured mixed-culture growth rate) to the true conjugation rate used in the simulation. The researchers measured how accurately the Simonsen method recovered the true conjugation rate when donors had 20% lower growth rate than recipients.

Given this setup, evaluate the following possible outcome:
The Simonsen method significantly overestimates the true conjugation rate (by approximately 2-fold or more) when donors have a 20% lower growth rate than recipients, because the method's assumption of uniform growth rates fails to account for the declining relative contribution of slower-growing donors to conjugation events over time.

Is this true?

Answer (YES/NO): NO